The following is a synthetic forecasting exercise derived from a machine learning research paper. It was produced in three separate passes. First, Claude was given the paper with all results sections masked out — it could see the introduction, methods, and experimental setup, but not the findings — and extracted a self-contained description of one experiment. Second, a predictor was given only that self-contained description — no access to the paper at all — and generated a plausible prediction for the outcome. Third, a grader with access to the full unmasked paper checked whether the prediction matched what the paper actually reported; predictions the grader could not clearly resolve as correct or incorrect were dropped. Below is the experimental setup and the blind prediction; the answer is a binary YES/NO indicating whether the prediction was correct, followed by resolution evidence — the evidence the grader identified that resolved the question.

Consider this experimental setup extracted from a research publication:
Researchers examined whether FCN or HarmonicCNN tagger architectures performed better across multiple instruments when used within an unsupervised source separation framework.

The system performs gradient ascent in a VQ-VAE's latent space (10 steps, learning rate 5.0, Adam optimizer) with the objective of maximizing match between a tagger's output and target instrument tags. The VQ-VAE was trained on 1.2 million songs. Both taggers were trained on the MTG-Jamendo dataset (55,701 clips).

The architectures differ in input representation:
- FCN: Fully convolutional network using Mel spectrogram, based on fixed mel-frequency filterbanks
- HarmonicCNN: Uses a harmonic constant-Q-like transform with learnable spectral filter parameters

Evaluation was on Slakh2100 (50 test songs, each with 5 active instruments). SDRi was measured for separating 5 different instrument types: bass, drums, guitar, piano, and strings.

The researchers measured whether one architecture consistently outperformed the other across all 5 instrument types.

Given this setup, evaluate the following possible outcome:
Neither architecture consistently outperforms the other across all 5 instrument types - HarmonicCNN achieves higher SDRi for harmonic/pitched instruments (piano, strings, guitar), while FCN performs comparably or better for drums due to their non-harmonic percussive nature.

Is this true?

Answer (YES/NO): NO